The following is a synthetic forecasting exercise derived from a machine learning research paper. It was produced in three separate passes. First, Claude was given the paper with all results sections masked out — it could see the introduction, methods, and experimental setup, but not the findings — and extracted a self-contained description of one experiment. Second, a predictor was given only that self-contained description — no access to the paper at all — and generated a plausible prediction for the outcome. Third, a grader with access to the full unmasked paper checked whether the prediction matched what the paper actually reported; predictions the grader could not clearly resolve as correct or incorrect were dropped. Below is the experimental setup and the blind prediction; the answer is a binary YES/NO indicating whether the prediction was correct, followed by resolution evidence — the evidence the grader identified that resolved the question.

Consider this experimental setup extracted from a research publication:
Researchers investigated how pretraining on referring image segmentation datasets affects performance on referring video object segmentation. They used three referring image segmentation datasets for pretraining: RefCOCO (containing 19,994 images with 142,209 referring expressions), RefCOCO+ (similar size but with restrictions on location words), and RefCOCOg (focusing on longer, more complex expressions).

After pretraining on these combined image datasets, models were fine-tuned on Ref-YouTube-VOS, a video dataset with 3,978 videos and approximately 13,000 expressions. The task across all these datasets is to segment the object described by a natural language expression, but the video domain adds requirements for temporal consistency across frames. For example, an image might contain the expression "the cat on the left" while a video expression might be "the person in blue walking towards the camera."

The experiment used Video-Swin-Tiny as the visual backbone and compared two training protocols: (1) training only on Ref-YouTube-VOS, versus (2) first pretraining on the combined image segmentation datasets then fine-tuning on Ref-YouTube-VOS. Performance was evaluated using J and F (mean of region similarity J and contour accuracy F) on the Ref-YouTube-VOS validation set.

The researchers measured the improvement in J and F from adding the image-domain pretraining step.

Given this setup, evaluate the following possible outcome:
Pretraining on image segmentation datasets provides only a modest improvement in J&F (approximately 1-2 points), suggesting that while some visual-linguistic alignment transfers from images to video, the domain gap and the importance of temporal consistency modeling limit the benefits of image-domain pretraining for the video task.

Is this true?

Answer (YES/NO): NO